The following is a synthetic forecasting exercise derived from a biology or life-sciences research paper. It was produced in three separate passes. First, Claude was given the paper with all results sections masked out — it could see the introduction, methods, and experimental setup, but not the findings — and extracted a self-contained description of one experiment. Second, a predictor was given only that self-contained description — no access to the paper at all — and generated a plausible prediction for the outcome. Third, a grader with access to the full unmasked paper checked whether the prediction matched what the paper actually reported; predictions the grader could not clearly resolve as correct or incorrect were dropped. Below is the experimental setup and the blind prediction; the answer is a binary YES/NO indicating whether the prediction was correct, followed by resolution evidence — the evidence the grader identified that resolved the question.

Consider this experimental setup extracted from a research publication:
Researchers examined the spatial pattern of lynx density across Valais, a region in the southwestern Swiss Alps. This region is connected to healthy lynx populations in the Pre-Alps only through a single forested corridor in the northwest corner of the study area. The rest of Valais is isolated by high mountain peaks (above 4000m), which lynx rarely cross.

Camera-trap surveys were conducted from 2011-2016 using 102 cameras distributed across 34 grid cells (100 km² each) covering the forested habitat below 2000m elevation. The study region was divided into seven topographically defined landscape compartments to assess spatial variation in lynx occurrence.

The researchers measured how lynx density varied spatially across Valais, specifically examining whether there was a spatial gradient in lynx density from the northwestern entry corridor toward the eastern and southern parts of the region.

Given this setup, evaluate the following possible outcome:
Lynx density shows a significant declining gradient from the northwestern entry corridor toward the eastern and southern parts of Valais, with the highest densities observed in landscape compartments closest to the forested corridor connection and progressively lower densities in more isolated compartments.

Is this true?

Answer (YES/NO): YES